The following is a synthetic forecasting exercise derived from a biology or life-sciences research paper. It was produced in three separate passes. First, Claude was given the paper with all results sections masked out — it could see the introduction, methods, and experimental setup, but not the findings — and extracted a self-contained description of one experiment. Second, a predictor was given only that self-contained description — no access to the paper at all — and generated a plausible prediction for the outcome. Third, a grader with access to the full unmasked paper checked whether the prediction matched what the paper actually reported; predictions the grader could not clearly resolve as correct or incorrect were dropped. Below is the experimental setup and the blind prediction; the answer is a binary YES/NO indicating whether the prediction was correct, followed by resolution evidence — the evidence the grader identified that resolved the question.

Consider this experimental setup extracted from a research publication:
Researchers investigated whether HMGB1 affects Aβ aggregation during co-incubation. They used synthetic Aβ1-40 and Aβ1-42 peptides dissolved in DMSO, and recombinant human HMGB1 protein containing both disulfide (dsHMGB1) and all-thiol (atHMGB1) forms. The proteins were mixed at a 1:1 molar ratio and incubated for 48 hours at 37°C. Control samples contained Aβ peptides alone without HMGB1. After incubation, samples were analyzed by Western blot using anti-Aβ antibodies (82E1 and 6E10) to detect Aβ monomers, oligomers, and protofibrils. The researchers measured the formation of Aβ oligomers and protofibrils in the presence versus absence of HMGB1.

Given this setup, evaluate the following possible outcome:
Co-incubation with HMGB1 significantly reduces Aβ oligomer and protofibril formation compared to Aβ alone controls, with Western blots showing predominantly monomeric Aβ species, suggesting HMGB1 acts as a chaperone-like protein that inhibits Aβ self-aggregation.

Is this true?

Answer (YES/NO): NO